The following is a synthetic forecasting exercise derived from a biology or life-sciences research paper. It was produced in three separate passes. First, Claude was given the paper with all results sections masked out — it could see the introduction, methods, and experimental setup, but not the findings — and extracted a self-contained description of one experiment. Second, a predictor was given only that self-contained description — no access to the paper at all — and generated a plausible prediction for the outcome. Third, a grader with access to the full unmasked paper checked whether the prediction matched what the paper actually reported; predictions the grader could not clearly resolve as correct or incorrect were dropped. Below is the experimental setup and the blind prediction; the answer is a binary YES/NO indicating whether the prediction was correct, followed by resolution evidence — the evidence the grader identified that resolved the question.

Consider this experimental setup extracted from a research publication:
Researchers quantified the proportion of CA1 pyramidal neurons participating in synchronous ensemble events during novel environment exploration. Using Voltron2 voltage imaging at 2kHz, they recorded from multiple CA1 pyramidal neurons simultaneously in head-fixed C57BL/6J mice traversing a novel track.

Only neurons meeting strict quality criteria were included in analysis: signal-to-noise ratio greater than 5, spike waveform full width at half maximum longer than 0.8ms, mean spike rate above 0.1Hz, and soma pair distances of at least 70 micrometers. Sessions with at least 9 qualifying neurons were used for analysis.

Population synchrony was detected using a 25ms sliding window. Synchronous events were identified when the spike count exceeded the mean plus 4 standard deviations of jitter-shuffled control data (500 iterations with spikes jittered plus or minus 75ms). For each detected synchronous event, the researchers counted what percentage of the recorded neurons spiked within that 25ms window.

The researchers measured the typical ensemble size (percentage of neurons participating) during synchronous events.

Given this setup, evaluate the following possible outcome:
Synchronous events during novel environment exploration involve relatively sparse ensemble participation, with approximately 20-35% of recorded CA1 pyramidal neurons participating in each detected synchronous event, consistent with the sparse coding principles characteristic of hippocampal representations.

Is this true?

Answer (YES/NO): NO